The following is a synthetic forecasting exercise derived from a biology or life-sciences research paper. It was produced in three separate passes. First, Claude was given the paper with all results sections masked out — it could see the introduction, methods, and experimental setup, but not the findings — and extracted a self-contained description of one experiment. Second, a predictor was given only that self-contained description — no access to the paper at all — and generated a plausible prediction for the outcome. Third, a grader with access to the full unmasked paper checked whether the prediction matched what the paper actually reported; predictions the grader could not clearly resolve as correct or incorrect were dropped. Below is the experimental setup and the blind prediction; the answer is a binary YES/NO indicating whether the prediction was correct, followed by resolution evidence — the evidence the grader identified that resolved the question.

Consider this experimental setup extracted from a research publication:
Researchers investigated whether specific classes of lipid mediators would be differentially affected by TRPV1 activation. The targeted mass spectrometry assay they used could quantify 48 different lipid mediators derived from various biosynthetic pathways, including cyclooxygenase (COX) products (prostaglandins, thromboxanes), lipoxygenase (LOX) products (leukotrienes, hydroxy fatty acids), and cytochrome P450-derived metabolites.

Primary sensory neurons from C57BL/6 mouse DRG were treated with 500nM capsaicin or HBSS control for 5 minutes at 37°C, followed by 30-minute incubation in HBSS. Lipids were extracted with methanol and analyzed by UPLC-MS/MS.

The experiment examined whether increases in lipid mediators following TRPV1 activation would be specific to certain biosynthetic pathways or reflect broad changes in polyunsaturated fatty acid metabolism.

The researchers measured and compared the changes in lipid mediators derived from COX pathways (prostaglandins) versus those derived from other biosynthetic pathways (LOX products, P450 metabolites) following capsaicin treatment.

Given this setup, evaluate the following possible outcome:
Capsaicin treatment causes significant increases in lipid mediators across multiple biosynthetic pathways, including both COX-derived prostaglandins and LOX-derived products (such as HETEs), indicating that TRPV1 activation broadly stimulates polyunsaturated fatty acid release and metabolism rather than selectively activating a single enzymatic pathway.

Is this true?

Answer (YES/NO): NO